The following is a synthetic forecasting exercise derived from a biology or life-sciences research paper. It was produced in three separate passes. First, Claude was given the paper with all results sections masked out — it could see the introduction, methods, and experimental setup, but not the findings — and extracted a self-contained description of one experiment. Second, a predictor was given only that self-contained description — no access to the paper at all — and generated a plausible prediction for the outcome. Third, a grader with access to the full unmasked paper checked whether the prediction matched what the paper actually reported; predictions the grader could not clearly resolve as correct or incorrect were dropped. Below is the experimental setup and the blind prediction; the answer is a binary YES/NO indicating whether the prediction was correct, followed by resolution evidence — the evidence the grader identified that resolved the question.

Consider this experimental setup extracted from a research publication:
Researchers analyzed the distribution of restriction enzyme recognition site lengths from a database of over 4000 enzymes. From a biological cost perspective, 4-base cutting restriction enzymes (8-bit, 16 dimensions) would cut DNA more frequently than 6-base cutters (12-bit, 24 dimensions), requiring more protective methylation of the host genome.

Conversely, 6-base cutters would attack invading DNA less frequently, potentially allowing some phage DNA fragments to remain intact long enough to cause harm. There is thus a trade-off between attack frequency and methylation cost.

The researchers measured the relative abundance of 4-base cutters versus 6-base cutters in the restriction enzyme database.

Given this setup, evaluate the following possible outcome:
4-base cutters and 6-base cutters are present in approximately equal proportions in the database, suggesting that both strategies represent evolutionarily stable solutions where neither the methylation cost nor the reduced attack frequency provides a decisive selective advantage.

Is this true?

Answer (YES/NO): NO